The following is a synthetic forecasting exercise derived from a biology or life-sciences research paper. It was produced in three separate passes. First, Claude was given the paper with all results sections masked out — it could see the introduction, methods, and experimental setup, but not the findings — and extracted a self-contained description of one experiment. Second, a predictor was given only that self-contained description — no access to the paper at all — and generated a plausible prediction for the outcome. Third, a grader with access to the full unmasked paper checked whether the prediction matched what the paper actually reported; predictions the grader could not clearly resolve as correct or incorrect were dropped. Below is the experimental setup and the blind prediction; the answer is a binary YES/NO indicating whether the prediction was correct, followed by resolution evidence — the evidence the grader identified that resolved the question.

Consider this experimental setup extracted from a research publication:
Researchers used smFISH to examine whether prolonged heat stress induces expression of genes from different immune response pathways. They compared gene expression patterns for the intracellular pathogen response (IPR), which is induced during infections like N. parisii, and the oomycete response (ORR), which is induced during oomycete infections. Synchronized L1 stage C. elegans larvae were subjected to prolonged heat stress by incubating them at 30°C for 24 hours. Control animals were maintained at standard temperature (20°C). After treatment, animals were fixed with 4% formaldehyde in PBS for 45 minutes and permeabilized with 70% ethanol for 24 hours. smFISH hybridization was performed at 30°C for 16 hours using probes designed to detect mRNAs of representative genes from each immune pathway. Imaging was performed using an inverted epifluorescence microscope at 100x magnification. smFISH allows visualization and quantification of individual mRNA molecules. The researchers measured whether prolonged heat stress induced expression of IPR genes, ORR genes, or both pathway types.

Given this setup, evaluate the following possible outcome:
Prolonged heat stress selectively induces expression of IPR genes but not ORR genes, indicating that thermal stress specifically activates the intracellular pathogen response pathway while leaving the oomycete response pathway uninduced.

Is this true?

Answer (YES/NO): NO